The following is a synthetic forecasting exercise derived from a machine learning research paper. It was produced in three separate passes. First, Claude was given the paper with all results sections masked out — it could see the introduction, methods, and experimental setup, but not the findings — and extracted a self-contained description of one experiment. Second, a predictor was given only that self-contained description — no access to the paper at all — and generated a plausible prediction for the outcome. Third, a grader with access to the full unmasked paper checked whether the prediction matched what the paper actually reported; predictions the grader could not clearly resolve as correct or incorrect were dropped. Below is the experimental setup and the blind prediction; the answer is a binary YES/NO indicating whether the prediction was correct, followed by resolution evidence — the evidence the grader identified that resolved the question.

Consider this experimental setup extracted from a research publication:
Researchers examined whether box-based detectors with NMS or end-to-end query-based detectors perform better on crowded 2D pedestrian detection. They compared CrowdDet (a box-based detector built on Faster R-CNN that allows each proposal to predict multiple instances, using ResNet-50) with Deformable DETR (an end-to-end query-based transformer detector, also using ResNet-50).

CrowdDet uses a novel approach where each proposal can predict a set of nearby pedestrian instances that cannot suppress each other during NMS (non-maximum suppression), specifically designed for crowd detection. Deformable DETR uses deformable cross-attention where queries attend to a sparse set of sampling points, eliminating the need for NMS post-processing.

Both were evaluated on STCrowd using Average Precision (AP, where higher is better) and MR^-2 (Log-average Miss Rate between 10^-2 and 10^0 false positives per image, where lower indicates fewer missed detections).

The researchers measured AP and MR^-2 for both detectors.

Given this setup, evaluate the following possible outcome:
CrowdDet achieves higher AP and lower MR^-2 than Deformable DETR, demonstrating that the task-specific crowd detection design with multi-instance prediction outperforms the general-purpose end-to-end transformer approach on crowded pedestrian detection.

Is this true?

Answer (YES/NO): NO